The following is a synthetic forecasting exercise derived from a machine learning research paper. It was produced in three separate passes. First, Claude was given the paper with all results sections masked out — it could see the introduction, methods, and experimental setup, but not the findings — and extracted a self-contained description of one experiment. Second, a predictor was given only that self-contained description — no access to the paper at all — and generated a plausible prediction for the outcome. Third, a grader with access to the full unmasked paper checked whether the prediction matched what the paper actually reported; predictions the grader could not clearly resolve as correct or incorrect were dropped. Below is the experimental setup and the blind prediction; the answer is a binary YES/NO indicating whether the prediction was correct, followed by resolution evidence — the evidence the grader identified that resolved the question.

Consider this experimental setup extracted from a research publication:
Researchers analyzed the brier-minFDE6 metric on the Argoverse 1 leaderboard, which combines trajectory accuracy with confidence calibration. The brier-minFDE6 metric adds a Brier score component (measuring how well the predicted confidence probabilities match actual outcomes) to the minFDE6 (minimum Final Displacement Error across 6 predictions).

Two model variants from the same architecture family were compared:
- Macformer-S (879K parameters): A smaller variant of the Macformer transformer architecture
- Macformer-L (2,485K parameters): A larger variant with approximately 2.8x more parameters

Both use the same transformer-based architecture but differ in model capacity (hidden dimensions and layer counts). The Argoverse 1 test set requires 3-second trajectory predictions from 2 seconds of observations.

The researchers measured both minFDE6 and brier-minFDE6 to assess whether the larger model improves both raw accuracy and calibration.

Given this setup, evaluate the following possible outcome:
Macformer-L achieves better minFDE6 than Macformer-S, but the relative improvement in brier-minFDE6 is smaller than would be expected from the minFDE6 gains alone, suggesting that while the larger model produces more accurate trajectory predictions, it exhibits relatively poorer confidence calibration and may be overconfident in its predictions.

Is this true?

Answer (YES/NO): NO